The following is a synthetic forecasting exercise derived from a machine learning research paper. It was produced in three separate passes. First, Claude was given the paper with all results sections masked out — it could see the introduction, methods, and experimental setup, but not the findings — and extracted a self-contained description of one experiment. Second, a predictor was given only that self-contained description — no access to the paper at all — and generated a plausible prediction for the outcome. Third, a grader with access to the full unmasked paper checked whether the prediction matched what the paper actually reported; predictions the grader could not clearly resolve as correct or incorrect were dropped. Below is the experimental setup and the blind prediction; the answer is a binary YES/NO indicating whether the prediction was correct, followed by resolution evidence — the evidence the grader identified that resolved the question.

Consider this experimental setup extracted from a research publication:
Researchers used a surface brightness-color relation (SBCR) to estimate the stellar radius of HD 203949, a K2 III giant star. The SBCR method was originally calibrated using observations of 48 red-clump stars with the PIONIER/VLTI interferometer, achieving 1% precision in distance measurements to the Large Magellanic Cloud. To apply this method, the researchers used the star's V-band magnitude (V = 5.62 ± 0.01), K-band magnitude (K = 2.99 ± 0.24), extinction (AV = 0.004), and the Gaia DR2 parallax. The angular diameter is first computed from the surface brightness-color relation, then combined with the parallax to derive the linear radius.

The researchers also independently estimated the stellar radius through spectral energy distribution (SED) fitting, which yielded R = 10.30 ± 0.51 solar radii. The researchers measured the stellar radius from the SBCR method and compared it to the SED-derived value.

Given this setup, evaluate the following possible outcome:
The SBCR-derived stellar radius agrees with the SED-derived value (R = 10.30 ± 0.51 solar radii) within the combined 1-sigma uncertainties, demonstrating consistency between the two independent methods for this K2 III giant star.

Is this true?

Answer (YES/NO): YES